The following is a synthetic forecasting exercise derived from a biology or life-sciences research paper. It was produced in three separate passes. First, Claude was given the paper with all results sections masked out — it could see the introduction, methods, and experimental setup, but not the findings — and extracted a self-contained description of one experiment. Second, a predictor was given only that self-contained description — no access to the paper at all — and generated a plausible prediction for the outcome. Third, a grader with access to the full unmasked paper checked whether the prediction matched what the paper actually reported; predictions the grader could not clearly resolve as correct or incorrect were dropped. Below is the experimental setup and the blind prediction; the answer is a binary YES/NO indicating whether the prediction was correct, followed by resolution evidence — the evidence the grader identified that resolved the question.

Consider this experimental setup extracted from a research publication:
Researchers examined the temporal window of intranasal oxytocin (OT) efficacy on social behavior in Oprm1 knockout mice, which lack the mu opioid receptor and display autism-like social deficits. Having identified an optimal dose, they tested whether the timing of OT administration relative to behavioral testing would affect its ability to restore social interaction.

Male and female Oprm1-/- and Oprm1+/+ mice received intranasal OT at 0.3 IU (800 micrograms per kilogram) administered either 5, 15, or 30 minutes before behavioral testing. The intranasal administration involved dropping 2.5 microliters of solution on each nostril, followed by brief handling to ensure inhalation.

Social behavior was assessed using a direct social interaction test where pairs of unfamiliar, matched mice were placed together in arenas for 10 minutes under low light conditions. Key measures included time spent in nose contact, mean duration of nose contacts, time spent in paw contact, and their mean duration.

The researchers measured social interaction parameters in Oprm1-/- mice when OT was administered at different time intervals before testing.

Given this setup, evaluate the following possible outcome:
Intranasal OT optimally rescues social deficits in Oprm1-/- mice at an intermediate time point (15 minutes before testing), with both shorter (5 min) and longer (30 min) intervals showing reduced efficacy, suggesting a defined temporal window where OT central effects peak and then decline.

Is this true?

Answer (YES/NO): NO